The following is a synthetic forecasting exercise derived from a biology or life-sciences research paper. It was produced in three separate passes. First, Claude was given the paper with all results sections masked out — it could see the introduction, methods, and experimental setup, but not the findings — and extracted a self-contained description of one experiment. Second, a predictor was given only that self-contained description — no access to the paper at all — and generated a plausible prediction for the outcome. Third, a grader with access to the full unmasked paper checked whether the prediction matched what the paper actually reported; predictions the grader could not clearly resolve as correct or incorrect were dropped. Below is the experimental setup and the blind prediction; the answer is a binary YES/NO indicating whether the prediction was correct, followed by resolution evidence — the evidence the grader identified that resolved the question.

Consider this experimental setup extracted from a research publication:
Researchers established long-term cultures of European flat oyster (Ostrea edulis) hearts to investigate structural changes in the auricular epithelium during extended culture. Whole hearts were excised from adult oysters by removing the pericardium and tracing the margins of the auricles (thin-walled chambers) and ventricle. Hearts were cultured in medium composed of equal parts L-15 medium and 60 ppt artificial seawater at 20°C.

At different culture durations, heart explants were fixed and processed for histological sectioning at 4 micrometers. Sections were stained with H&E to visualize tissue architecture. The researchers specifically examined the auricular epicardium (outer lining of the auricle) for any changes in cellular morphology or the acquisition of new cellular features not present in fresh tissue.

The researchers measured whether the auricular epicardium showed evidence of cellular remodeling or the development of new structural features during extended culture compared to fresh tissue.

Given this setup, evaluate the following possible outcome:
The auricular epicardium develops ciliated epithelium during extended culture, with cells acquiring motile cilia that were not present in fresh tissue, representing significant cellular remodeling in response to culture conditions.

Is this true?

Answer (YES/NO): YES